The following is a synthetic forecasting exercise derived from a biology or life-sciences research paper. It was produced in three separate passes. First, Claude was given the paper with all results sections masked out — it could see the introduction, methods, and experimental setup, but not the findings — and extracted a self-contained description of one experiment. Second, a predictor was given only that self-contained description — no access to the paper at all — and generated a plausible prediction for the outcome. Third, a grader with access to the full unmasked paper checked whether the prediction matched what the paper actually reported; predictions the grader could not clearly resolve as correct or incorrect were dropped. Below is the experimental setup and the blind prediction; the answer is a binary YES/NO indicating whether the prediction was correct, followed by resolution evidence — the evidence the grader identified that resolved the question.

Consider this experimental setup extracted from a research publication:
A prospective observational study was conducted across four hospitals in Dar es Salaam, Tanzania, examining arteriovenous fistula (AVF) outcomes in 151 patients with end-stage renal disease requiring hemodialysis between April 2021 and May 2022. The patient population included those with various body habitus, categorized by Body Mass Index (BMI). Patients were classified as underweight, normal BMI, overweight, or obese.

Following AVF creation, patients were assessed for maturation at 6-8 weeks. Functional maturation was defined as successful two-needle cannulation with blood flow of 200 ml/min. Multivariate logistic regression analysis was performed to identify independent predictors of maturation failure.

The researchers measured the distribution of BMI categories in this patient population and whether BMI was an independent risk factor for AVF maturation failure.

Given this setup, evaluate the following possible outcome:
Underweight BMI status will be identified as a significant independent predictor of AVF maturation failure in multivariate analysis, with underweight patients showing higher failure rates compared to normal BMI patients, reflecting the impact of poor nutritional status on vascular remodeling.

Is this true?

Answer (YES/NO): NO